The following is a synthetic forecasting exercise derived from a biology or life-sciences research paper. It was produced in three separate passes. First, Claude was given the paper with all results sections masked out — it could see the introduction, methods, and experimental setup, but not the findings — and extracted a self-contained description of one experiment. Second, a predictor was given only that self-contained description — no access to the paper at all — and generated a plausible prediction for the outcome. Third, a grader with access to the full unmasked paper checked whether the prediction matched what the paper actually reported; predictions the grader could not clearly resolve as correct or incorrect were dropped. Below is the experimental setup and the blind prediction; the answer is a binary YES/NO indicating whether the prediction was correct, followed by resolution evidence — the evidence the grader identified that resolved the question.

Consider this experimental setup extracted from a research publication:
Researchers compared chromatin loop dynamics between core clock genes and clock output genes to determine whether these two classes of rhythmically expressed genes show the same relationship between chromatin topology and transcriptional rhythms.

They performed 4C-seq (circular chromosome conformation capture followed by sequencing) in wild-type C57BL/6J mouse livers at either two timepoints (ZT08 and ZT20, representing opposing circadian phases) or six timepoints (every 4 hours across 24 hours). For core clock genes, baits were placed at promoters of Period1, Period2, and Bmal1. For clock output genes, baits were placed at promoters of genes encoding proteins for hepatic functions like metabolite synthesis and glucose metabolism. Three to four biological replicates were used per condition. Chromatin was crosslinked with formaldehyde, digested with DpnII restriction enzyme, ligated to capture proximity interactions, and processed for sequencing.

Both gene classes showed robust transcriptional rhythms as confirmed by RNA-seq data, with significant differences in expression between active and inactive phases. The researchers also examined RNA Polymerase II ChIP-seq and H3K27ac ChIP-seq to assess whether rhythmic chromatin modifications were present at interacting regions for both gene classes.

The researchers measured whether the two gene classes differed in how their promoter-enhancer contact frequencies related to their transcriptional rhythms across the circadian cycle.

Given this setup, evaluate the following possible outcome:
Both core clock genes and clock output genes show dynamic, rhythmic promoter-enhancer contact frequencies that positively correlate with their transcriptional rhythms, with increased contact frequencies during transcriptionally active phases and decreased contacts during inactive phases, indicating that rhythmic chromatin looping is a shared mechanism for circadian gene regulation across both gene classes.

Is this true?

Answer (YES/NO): NO